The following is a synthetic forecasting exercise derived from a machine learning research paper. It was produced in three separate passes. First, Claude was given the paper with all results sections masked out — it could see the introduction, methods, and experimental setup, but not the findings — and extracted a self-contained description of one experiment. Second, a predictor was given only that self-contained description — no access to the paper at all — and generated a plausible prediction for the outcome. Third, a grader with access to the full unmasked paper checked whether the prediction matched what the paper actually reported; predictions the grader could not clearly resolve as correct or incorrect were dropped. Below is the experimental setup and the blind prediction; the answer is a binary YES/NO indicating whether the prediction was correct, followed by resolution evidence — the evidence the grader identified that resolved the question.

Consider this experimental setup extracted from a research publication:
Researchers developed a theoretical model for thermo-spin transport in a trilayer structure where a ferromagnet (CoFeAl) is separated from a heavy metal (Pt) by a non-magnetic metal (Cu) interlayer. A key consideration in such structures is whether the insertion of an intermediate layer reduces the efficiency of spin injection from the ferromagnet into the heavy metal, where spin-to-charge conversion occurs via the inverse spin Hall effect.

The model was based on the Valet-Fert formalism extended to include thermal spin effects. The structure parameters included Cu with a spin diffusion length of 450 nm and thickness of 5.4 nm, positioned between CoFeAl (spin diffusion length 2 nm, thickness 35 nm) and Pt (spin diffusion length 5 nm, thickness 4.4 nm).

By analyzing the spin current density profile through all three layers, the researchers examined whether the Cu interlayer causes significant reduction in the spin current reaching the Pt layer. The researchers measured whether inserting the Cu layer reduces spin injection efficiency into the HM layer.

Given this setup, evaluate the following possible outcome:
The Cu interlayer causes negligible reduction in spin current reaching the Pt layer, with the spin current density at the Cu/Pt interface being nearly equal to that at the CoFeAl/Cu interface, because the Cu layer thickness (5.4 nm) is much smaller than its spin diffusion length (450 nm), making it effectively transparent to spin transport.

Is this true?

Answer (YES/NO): YES